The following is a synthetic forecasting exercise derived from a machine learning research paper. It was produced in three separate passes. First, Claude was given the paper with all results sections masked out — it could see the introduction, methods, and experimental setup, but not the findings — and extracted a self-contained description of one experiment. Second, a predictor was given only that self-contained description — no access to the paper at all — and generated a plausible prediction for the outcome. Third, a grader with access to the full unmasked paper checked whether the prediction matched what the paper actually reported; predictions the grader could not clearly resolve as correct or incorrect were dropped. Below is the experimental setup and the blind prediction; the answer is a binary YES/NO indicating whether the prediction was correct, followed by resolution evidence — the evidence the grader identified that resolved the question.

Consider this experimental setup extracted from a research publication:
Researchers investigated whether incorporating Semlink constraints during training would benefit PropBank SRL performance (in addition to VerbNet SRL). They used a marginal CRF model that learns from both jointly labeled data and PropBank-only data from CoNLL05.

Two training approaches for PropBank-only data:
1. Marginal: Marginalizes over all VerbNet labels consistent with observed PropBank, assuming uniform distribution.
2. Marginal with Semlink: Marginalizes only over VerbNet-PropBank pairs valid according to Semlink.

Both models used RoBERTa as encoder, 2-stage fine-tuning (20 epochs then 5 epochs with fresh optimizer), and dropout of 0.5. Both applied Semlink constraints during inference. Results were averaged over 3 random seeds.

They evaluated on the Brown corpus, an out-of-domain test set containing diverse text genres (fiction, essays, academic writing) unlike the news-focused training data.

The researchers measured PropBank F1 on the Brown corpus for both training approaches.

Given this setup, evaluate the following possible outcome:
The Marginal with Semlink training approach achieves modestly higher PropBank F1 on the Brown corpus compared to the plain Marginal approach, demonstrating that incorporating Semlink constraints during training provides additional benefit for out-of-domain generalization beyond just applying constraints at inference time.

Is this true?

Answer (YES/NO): YES